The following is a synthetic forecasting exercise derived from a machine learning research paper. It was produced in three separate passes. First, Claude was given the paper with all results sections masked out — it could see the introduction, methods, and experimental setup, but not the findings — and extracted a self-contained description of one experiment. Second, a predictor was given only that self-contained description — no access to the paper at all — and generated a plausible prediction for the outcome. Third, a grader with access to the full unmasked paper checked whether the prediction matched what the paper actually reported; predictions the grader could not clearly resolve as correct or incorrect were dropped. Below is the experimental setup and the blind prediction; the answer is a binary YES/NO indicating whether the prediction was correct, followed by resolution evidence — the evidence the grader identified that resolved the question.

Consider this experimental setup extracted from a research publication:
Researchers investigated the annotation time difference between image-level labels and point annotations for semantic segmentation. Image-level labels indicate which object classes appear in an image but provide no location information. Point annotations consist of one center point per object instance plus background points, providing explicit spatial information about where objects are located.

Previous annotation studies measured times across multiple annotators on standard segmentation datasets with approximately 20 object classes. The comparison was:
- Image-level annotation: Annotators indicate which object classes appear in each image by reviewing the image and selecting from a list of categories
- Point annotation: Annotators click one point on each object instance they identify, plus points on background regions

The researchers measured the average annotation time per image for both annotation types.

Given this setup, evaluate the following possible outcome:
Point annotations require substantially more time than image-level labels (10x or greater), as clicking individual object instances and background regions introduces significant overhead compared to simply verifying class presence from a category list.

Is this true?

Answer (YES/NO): NO